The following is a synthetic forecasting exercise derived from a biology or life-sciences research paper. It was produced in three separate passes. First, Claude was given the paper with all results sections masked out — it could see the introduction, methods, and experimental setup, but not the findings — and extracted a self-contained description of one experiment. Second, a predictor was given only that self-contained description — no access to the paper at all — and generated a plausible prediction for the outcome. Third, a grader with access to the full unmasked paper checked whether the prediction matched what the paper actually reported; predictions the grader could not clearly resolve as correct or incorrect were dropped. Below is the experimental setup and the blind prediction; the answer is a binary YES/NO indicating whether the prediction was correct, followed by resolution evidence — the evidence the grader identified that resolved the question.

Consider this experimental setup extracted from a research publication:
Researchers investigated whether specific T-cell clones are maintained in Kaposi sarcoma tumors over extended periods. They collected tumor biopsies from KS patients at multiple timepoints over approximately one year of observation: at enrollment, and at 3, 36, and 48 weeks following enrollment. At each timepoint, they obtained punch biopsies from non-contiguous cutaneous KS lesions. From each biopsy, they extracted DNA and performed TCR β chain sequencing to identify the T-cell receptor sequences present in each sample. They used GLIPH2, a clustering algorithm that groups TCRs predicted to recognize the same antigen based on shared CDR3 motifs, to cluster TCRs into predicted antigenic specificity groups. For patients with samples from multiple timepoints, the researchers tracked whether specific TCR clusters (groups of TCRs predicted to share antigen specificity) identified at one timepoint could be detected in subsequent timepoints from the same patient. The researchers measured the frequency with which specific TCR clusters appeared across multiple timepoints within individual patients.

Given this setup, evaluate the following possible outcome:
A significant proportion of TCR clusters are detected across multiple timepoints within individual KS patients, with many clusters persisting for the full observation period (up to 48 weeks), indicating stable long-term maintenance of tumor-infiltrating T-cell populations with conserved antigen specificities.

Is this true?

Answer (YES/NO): YES